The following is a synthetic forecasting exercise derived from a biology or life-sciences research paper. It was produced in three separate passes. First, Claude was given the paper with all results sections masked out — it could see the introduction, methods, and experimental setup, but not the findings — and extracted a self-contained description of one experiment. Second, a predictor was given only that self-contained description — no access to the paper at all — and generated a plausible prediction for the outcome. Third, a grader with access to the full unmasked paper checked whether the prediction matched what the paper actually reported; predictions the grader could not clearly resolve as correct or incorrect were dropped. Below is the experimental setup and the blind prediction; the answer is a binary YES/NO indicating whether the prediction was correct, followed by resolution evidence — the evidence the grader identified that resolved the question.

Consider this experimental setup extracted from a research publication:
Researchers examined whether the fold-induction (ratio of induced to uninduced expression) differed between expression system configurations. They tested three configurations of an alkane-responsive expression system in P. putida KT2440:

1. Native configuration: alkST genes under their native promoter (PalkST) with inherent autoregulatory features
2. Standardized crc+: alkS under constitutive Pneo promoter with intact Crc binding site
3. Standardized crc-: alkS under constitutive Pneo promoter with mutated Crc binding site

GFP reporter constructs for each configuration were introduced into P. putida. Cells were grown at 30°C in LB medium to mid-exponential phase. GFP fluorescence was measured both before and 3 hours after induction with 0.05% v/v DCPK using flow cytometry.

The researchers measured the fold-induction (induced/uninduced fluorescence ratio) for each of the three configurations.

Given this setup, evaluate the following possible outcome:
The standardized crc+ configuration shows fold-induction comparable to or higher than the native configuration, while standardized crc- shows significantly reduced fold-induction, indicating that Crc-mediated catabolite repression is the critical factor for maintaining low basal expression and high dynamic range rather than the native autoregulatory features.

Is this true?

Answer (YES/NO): NO